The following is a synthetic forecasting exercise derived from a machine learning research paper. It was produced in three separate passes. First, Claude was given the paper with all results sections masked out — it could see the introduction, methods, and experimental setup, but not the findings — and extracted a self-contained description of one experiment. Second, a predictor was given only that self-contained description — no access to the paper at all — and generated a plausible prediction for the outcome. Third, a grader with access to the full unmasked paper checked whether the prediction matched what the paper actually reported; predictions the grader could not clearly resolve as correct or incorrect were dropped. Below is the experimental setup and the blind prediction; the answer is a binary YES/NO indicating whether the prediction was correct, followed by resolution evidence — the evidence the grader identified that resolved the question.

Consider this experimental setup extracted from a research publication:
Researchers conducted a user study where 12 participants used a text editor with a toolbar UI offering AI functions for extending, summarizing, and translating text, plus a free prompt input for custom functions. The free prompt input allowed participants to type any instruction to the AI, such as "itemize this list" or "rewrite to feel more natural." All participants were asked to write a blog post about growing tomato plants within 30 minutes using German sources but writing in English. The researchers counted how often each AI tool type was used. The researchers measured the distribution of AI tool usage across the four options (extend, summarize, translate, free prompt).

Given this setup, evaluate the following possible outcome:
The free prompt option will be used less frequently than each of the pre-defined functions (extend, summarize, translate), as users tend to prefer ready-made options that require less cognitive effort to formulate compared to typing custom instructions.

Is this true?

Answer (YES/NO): NO